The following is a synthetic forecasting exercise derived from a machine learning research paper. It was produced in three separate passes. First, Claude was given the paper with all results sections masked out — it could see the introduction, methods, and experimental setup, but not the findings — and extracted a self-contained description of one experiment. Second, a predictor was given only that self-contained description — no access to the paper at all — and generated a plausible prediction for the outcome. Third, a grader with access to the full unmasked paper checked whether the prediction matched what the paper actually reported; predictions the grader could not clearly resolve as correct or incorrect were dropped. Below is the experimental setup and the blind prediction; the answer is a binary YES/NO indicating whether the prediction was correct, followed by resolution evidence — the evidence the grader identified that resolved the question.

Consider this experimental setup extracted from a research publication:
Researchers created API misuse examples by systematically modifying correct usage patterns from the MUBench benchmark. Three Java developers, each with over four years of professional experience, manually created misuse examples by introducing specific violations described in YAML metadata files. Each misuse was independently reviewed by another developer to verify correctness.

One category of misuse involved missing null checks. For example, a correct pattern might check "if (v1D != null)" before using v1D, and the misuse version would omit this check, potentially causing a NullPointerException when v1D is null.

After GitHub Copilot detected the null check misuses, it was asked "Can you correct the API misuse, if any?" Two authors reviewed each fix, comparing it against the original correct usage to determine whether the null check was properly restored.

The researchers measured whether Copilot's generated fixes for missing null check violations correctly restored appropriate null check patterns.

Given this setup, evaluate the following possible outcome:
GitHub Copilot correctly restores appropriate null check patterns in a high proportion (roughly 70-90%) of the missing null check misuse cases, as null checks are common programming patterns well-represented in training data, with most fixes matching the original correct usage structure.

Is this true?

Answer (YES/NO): NO